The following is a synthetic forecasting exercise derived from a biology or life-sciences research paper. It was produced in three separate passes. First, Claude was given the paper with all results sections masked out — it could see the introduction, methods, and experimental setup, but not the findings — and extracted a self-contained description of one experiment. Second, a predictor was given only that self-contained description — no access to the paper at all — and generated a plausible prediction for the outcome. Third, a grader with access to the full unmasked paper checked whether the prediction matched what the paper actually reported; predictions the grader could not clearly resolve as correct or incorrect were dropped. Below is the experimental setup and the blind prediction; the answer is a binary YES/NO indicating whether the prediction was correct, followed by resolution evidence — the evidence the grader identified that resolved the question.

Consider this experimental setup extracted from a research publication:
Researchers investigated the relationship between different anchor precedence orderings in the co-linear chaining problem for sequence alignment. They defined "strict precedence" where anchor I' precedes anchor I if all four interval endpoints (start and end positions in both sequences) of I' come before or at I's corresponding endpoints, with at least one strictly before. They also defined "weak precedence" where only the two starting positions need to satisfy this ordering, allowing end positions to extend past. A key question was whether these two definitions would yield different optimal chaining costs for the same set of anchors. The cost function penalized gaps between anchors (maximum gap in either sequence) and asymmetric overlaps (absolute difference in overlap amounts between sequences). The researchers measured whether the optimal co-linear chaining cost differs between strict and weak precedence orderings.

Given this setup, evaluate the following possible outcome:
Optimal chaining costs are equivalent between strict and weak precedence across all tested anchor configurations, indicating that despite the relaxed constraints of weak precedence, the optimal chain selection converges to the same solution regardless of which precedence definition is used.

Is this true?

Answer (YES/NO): YES